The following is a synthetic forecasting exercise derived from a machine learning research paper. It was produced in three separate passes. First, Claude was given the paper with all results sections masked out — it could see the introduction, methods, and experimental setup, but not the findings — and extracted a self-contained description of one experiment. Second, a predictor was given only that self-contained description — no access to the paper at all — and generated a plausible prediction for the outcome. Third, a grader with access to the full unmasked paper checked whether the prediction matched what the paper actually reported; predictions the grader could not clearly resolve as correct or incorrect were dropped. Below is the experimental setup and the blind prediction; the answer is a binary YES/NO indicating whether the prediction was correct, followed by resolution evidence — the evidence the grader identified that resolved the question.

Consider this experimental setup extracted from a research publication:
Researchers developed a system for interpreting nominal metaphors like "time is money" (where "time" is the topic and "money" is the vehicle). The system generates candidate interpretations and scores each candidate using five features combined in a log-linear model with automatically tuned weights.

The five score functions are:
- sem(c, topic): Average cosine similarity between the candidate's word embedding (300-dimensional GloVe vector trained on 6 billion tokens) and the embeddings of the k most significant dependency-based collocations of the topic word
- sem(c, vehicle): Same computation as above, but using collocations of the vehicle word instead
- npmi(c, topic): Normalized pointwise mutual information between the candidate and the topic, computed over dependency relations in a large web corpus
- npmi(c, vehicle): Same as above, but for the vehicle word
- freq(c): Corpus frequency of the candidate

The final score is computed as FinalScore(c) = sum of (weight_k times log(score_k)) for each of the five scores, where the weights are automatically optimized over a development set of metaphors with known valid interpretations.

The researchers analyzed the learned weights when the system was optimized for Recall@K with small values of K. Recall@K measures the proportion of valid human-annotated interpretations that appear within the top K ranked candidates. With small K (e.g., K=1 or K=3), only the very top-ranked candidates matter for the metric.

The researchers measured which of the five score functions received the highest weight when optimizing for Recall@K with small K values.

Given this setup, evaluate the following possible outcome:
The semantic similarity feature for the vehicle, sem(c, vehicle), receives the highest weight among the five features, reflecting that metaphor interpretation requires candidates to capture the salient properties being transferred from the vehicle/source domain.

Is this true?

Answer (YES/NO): NO